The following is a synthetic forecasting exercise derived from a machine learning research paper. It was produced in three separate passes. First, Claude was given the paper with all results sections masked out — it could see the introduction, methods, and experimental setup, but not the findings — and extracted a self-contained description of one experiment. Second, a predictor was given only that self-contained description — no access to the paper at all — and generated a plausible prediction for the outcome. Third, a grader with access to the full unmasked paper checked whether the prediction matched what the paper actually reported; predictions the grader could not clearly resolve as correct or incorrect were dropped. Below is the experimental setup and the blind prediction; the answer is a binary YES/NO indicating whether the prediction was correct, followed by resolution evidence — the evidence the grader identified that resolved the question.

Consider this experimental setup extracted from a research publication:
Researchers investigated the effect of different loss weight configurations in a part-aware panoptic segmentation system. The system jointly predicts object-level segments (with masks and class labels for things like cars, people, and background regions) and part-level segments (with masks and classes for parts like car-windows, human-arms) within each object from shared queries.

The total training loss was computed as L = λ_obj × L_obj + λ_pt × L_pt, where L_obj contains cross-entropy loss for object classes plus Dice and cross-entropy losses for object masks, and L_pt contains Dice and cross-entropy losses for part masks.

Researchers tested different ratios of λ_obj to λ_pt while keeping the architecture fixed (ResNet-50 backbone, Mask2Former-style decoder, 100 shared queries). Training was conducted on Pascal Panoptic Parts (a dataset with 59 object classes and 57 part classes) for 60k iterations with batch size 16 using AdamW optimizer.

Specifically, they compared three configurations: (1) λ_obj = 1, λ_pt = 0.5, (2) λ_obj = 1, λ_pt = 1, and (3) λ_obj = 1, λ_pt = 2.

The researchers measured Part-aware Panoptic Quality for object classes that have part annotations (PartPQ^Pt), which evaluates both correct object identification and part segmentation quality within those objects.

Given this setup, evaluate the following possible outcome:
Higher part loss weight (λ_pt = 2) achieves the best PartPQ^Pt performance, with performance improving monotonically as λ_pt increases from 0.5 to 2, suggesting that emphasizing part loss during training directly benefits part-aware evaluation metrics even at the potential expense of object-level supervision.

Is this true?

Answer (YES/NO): NO